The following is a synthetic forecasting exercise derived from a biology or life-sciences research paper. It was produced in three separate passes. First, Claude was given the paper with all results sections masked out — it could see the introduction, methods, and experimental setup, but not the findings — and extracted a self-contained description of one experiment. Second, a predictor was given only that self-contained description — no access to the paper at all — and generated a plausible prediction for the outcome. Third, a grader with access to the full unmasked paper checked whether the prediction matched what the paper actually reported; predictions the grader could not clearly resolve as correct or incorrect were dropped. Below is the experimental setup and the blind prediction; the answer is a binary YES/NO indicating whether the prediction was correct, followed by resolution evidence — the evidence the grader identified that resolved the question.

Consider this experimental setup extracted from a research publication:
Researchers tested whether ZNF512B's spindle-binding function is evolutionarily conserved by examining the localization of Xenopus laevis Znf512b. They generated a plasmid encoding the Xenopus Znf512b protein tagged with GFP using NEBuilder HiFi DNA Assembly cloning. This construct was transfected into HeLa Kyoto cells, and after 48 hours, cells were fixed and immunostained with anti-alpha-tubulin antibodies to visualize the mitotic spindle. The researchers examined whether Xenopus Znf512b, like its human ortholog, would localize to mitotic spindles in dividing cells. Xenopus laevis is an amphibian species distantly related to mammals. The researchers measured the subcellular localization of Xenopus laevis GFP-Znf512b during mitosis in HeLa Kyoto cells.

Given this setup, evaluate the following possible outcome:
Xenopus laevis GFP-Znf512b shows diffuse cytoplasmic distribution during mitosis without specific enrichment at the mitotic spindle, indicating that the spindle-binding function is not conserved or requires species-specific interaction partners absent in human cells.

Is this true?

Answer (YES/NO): NO